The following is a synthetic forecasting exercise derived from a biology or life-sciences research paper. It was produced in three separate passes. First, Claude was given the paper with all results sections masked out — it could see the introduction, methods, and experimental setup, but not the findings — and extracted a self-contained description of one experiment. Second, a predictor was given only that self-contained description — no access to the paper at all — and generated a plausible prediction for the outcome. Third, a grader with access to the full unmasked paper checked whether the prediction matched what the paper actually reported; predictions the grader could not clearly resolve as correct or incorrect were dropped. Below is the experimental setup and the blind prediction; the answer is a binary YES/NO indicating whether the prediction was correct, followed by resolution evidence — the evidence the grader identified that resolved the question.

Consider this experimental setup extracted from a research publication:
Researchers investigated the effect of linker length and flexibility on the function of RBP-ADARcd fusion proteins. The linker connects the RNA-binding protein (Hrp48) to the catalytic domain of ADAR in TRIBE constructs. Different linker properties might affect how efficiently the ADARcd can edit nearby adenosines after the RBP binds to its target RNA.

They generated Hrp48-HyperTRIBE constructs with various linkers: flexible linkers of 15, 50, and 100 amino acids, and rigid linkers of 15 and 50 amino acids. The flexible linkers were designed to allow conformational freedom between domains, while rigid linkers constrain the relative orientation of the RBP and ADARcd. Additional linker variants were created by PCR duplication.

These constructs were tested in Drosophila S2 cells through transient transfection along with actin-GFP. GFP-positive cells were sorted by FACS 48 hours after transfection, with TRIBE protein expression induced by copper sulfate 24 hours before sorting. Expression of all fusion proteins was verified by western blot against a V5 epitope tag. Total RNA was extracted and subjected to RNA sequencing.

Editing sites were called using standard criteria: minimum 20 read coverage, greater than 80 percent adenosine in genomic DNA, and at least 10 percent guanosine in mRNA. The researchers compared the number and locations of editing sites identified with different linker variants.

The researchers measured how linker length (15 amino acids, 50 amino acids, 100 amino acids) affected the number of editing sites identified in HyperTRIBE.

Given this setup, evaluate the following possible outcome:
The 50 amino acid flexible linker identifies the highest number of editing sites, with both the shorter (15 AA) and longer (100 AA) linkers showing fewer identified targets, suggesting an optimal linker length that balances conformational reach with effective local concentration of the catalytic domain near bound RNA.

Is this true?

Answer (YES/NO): NO